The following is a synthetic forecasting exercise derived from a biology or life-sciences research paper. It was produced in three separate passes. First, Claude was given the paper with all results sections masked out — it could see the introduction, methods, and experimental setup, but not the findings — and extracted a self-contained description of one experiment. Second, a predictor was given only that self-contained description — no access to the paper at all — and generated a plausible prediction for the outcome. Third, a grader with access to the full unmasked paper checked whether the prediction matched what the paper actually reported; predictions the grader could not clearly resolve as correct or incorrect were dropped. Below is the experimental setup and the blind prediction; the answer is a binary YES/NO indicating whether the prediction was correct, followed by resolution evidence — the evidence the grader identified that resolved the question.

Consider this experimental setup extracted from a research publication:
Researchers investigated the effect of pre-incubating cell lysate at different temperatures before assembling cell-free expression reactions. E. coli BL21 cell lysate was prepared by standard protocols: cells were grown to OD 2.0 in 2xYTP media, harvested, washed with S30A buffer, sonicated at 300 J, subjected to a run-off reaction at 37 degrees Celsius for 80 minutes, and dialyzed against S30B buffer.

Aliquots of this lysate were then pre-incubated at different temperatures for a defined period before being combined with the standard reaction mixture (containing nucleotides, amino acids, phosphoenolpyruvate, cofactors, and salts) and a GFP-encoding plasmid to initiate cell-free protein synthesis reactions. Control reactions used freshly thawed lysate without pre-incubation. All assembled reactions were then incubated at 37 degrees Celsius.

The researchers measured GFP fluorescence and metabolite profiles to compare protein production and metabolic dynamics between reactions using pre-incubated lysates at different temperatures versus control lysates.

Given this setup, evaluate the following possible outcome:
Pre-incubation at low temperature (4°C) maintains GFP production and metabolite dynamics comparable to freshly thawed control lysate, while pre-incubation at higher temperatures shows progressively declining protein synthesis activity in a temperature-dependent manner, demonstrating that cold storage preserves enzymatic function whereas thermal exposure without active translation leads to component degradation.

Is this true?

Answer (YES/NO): NO